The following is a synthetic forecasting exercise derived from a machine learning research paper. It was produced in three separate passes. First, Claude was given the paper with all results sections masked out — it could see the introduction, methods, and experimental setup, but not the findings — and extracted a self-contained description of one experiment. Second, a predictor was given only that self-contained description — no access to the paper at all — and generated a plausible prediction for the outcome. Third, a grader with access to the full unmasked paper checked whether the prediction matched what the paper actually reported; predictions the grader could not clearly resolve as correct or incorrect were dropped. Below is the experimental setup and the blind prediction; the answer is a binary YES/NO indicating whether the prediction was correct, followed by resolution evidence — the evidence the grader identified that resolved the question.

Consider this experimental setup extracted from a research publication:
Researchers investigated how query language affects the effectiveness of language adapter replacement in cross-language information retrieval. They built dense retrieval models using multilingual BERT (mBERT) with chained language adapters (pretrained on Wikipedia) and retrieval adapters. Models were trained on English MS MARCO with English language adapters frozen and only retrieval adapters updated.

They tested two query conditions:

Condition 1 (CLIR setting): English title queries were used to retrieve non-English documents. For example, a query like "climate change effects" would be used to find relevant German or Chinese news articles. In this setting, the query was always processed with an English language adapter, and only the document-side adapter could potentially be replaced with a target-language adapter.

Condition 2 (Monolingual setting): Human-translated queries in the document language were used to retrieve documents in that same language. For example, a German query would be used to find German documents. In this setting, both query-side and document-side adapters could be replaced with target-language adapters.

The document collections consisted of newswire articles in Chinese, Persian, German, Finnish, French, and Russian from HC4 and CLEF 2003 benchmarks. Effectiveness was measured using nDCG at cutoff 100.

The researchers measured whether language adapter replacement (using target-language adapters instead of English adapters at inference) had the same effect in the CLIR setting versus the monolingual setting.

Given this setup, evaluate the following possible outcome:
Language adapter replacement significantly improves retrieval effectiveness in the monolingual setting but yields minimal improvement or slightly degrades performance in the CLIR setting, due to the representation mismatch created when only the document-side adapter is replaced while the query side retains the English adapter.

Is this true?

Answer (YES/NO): NO